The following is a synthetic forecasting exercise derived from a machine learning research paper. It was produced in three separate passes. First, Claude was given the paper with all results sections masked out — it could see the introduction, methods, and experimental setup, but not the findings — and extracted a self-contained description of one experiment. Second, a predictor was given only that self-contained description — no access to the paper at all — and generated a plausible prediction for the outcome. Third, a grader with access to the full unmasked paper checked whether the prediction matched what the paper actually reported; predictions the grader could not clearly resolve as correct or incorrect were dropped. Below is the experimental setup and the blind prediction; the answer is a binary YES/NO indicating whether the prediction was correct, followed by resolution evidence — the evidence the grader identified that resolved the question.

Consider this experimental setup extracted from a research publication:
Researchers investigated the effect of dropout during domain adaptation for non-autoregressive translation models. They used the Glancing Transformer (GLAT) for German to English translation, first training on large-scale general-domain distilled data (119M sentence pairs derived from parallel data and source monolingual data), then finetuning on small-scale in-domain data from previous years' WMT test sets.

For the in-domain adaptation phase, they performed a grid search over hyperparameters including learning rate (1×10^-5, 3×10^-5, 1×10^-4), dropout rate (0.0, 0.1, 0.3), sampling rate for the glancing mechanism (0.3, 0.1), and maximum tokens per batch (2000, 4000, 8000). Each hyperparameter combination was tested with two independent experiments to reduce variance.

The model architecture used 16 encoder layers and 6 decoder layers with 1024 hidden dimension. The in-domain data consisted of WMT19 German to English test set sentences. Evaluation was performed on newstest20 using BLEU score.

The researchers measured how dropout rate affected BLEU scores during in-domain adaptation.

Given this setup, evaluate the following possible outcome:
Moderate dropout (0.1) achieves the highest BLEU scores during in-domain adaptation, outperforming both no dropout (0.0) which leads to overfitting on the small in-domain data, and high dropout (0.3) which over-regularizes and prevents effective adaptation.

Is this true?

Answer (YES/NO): NO